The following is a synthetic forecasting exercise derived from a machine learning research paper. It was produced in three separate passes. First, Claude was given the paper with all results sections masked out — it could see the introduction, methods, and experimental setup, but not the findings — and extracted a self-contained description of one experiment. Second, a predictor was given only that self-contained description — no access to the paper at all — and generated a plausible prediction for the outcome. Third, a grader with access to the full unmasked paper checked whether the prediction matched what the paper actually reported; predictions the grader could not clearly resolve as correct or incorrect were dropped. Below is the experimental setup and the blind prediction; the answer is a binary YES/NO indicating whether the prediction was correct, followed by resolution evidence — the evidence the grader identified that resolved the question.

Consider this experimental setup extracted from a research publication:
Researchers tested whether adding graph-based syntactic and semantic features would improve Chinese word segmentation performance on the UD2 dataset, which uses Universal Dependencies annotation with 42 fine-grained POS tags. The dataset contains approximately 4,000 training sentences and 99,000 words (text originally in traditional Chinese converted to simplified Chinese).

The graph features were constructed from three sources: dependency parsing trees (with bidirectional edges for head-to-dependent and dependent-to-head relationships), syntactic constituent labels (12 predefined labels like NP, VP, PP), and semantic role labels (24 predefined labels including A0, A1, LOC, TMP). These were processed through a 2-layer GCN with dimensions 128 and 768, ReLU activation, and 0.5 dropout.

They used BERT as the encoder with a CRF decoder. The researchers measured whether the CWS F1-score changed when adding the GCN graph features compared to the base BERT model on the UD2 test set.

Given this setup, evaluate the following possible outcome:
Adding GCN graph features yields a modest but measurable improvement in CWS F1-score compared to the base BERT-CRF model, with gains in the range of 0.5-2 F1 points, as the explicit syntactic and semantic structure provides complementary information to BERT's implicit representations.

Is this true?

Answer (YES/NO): NO